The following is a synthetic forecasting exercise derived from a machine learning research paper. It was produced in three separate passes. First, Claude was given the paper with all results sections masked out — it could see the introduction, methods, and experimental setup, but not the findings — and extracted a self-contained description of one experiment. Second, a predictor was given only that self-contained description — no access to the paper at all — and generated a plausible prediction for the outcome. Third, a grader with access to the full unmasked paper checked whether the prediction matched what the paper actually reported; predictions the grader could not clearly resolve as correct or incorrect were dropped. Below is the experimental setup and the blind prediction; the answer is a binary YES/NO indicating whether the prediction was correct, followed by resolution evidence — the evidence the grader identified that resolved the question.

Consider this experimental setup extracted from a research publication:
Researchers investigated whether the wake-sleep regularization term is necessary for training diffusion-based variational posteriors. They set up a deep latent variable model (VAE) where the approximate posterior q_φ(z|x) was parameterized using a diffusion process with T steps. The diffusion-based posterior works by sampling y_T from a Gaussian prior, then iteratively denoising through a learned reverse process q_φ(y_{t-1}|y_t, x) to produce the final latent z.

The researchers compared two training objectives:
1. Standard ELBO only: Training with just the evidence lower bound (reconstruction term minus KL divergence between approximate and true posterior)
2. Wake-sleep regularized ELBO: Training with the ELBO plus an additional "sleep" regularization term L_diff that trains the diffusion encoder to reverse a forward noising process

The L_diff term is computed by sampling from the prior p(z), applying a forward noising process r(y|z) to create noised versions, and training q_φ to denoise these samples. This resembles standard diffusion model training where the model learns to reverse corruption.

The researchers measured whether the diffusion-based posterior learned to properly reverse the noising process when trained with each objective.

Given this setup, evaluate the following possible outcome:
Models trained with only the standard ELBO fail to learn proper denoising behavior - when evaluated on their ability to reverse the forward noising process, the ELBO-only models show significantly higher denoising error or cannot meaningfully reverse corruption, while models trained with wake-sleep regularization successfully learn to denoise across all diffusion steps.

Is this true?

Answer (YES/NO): YES